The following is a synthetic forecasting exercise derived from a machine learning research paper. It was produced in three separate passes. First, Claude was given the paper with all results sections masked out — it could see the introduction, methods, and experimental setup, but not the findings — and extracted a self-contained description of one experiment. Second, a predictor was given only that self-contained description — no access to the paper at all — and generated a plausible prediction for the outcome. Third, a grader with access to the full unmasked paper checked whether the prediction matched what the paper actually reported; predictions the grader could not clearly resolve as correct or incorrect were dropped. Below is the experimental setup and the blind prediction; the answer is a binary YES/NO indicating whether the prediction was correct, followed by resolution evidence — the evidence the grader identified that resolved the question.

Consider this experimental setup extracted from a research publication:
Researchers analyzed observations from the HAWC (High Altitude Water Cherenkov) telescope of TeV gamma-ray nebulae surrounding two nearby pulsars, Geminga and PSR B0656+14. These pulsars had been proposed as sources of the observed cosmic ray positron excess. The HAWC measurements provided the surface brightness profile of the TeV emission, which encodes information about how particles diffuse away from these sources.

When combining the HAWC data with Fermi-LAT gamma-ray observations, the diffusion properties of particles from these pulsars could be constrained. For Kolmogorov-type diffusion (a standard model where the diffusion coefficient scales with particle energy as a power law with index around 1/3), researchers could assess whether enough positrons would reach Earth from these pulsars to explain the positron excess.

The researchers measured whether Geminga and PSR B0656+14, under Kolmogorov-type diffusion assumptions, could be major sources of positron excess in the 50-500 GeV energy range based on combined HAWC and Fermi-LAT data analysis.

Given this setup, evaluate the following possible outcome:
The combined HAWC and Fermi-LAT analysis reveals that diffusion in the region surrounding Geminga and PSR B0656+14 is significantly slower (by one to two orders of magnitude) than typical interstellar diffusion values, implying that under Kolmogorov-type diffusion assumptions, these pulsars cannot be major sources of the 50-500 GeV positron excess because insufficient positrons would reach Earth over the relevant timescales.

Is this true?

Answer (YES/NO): YES